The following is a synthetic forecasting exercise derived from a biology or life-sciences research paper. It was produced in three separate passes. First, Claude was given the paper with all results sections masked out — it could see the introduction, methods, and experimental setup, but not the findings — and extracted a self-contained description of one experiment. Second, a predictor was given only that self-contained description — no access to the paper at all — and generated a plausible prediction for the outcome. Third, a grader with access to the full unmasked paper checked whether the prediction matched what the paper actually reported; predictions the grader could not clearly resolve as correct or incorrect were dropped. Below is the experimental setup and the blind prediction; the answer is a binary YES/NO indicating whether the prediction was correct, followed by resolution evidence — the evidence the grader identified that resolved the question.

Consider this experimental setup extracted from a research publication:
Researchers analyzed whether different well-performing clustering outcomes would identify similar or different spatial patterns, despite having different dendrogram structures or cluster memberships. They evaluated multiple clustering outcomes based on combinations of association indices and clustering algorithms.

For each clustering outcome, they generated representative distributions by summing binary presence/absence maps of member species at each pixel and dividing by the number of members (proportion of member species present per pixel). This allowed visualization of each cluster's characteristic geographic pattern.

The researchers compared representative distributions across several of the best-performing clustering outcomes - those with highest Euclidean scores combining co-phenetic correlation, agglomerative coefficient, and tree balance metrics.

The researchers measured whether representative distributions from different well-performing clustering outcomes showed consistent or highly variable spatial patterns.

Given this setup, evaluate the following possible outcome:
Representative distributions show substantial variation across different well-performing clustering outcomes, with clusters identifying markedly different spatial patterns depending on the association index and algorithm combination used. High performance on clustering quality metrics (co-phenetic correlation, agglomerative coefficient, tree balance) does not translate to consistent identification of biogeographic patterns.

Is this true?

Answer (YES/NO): NO